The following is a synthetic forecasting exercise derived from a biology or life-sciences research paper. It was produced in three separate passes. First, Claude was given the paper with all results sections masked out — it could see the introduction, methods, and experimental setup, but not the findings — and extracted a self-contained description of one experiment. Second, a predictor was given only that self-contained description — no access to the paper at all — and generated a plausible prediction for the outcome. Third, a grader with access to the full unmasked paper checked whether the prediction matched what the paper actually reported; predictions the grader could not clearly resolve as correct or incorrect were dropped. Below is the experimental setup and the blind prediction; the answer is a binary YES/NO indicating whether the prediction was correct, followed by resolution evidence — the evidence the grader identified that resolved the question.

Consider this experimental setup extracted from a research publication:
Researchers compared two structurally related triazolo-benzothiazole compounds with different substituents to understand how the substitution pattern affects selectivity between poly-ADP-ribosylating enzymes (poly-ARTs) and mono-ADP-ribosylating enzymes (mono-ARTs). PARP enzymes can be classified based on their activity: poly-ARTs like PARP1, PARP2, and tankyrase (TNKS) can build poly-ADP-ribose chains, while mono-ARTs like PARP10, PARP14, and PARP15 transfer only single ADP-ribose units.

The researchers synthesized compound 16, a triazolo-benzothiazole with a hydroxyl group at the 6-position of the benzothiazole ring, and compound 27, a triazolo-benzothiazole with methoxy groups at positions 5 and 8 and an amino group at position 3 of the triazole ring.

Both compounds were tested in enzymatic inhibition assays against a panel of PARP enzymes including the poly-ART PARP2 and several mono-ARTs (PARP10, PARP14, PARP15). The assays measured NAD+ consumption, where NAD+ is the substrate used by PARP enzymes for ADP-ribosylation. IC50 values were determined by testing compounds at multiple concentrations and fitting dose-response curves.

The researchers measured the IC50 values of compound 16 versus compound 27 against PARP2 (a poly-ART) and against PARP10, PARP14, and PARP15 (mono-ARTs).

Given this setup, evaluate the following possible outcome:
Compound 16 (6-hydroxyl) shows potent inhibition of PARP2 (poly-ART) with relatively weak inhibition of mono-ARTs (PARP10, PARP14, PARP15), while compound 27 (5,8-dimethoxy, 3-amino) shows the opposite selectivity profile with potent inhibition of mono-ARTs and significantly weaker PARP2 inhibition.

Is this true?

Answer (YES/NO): YES